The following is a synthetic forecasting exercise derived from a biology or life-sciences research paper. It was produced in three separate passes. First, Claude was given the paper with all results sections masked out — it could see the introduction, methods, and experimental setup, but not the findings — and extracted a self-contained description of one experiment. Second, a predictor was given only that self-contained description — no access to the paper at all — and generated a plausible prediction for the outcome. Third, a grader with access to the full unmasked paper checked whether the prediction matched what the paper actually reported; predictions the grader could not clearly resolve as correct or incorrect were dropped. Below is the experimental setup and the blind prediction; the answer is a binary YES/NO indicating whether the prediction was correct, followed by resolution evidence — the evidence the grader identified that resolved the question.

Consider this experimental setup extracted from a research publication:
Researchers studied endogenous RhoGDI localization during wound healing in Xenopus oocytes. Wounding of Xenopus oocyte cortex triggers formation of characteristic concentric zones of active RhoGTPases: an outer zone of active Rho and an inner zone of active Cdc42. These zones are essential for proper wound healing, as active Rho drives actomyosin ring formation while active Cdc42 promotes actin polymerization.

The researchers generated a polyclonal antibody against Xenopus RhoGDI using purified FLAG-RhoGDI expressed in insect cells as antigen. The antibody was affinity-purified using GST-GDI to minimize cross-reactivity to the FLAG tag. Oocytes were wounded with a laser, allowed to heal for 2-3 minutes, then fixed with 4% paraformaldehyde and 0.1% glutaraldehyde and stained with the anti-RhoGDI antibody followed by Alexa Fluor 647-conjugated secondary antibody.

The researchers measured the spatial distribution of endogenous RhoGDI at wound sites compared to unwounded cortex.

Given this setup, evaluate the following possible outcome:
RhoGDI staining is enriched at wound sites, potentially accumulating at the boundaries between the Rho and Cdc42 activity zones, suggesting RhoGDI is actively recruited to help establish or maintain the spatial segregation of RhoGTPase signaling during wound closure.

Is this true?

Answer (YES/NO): NO